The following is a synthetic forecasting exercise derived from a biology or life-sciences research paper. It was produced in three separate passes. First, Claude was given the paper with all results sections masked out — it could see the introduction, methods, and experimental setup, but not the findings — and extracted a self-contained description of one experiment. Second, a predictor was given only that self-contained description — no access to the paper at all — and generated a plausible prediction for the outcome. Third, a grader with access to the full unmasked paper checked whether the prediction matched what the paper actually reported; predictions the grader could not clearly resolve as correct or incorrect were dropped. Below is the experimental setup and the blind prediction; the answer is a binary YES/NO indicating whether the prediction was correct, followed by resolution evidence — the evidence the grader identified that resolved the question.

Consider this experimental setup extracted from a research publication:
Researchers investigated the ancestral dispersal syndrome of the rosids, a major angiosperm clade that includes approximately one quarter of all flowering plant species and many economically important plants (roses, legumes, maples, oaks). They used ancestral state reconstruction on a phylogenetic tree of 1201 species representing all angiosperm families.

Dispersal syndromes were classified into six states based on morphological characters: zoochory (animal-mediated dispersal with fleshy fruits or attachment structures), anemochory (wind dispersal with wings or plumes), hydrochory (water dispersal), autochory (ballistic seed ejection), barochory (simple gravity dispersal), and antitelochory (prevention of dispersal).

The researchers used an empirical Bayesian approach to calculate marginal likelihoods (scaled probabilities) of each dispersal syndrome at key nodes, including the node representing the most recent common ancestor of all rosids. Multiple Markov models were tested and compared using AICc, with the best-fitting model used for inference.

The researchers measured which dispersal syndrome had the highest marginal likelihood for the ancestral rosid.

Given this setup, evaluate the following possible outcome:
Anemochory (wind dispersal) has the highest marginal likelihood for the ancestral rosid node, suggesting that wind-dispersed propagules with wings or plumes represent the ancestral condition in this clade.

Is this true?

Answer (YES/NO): NO